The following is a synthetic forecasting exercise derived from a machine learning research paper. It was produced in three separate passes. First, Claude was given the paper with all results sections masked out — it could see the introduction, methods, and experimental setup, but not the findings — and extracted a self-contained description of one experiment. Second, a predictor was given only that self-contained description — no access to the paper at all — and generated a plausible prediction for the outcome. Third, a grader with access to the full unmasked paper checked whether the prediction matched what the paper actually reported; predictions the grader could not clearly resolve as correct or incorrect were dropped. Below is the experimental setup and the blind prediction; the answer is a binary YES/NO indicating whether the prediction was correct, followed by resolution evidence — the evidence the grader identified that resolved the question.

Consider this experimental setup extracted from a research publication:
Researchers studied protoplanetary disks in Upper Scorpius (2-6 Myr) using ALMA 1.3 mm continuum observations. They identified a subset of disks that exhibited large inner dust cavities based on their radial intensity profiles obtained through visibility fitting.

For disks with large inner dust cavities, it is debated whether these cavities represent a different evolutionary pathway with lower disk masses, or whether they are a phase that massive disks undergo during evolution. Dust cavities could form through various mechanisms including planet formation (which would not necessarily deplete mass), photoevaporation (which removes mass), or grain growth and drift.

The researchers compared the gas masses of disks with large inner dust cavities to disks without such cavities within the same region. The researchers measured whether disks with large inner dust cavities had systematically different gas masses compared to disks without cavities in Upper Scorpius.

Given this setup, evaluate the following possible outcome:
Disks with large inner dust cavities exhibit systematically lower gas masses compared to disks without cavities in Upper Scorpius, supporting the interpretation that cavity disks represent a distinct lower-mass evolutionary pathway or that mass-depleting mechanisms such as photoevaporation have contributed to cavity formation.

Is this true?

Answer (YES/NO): NO